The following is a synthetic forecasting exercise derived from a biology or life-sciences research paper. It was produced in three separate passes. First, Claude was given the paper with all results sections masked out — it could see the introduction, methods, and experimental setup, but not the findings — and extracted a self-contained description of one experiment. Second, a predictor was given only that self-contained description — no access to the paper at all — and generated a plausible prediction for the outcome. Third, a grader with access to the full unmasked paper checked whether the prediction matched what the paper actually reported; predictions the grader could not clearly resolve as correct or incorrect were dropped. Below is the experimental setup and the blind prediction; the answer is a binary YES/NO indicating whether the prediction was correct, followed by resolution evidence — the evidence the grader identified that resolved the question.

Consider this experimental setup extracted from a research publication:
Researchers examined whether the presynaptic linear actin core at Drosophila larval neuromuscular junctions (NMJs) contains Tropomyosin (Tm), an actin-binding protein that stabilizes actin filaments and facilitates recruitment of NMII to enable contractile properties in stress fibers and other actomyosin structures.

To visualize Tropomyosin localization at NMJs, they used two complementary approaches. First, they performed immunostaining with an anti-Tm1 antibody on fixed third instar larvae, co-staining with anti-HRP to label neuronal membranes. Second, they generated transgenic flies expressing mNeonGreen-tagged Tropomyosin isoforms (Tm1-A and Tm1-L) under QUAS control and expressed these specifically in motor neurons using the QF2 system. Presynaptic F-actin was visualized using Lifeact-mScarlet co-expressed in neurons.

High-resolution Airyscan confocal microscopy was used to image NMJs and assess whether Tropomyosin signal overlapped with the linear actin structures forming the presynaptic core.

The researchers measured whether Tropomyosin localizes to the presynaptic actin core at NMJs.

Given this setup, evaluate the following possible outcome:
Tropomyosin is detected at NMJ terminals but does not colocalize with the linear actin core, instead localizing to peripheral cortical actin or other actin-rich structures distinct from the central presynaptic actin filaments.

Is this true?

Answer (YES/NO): NO